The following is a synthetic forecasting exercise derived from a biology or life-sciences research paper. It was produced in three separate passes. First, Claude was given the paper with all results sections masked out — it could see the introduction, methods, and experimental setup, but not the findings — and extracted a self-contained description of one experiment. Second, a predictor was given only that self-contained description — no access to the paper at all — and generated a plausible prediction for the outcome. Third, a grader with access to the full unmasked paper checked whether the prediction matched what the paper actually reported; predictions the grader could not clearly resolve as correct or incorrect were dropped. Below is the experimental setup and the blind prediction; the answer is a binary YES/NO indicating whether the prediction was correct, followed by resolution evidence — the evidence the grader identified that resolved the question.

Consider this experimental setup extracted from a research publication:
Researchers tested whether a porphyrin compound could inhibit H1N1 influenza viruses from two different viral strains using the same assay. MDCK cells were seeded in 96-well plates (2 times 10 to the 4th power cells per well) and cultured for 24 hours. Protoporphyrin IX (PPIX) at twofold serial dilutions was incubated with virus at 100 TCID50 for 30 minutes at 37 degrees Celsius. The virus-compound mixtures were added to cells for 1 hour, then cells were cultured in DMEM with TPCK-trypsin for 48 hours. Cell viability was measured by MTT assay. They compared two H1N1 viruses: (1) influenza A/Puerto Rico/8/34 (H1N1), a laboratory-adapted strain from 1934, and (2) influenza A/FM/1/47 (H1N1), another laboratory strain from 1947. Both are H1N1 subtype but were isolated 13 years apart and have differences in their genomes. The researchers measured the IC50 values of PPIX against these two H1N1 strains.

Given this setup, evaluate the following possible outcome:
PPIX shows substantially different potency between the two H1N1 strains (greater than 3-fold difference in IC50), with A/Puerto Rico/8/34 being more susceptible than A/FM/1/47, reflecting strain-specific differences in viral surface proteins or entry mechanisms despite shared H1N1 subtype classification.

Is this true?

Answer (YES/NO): NO